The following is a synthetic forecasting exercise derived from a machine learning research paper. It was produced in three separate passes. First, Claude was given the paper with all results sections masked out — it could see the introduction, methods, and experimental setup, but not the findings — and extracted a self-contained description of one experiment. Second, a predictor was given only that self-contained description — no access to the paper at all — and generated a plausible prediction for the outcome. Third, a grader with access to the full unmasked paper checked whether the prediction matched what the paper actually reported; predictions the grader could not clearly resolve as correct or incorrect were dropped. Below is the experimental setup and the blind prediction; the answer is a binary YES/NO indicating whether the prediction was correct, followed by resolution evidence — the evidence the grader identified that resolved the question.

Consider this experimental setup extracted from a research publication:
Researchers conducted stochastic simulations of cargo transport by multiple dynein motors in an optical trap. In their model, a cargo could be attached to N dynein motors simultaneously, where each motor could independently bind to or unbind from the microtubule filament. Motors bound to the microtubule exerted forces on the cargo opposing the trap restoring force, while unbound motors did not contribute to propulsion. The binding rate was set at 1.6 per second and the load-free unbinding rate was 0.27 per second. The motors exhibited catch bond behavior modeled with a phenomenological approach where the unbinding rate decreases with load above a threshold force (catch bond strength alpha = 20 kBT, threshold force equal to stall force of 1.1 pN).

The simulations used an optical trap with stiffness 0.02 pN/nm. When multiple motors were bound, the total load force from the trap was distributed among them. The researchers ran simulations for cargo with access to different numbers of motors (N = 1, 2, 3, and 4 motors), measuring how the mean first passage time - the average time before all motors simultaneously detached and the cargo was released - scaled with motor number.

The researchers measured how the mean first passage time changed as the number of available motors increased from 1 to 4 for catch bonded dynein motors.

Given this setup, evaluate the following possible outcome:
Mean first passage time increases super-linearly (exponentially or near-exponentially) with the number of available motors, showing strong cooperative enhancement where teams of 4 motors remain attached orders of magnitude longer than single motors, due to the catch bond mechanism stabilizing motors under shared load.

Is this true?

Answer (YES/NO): YES